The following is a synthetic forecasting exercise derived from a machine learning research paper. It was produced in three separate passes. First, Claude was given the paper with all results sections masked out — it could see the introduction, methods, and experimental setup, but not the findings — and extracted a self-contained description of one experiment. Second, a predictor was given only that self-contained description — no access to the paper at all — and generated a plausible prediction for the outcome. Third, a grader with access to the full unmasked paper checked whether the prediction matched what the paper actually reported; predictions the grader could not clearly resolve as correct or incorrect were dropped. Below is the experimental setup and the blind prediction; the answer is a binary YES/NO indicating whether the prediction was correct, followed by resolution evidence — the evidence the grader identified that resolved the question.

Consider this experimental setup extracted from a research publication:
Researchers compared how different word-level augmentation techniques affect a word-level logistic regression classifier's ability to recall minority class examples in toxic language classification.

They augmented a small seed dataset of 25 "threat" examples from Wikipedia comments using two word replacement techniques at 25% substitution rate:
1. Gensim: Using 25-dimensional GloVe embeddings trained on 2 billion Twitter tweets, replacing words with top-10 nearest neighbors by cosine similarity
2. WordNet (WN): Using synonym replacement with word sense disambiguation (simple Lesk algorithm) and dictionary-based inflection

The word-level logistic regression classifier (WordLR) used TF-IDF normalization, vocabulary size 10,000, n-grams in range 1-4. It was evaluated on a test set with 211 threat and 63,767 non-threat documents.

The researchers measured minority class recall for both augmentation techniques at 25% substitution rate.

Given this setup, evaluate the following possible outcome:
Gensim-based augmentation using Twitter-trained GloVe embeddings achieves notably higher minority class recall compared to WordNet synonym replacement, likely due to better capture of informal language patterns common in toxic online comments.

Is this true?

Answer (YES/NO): YES